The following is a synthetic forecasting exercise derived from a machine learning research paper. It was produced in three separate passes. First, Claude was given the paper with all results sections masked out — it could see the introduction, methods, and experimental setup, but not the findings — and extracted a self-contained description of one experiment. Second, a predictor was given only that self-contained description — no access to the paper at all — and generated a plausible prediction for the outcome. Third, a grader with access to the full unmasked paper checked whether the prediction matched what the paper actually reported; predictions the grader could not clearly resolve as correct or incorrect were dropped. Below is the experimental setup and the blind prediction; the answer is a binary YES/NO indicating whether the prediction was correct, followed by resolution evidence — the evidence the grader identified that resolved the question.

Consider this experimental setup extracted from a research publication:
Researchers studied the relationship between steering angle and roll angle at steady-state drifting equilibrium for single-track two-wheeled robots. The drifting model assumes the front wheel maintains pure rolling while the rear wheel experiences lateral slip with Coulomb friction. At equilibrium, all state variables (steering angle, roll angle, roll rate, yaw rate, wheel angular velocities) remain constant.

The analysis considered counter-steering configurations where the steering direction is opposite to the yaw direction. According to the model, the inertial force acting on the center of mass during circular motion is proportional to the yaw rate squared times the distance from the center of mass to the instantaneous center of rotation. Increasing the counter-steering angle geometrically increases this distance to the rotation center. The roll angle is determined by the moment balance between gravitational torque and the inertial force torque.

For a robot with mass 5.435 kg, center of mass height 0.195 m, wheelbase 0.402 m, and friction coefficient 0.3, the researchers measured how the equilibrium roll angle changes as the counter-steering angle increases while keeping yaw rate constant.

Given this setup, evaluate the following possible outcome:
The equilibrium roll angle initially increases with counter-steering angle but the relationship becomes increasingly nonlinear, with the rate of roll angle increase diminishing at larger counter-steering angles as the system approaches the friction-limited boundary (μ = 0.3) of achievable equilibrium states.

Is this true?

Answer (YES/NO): NO